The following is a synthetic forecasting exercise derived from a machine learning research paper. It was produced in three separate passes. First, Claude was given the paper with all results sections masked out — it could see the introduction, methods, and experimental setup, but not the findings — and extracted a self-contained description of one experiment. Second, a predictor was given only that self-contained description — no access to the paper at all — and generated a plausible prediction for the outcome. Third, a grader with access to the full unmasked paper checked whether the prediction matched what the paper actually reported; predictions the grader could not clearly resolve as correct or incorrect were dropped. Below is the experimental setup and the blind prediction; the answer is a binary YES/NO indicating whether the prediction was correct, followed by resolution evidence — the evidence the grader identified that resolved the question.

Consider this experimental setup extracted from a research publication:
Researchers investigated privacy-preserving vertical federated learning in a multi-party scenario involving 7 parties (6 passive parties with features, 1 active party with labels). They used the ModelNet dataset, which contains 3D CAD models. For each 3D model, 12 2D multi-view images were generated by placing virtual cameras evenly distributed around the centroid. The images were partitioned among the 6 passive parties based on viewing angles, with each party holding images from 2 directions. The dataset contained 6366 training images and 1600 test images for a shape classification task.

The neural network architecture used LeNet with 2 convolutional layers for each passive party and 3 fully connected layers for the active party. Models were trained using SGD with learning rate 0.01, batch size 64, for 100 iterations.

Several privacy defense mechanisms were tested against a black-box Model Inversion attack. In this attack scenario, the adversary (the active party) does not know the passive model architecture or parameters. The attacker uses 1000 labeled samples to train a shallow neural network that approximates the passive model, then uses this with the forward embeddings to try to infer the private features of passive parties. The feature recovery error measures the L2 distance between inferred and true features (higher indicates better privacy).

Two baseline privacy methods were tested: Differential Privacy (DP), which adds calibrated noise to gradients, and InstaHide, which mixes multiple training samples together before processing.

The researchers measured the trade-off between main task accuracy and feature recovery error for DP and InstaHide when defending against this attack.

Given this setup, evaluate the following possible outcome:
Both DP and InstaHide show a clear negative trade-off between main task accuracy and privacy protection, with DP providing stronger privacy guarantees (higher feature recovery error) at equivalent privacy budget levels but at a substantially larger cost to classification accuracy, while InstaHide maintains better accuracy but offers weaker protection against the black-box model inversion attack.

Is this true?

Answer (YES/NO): NO